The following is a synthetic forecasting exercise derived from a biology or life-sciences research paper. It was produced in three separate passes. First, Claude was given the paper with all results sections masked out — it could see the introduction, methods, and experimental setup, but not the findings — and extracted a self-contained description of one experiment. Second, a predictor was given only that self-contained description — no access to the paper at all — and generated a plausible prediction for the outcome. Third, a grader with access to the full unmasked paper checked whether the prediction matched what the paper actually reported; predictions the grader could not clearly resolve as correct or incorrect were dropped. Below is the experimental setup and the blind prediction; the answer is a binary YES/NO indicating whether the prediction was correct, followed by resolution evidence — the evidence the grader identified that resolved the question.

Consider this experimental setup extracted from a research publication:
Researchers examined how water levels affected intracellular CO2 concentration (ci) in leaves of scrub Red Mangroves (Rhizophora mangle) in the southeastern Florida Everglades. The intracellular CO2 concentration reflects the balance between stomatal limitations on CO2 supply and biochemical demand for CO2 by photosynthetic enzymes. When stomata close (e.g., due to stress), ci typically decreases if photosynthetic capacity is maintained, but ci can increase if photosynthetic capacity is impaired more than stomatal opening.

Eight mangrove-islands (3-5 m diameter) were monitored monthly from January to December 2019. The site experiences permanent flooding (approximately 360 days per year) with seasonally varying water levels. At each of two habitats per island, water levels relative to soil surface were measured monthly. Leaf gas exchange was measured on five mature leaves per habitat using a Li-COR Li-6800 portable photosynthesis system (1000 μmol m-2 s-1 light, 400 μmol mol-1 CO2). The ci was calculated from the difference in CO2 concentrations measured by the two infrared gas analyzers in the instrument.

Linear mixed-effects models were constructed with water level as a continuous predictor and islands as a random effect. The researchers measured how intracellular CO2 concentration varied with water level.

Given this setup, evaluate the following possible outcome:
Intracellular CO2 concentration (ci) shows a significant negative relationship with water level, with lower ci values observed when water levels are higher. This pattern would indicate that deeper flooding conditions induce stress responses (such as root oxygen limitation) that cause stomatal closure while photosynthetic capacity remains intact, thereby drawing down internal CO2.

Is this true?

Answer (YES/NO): NO